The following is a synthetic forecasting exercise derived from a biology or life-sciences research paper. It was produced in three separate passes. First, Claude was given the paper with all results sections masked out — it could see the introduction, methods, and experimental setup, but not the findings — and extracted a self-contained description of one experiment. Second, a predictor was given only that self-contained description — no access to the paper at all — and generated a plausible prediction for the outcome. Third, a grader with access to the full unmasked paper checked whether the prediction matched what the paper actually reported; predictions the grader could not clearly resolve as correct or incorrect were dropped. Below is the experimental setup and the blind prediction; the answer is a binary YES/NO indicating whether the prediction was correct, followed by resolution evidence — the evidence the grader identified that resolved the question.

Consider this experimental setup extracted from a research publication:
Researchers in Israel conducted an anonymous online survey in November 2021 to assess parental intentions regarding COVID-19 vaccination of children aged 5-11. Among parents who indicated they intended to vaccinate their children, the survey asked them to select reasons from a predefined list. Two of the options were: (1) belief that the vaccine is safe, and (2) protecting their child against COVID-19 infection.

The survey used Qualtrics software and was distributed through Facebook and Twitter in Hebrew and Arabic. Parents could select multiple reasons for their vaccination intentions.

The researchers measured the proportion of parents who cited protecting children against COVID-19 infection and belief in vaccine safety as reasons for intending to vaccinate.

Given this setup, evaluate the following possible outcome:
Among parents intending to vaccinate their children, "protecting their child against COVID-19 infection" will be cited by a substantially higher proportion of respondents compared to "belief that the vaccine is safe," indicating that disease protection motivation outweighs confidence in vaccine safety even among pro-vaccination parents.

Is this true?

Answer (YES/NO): NO